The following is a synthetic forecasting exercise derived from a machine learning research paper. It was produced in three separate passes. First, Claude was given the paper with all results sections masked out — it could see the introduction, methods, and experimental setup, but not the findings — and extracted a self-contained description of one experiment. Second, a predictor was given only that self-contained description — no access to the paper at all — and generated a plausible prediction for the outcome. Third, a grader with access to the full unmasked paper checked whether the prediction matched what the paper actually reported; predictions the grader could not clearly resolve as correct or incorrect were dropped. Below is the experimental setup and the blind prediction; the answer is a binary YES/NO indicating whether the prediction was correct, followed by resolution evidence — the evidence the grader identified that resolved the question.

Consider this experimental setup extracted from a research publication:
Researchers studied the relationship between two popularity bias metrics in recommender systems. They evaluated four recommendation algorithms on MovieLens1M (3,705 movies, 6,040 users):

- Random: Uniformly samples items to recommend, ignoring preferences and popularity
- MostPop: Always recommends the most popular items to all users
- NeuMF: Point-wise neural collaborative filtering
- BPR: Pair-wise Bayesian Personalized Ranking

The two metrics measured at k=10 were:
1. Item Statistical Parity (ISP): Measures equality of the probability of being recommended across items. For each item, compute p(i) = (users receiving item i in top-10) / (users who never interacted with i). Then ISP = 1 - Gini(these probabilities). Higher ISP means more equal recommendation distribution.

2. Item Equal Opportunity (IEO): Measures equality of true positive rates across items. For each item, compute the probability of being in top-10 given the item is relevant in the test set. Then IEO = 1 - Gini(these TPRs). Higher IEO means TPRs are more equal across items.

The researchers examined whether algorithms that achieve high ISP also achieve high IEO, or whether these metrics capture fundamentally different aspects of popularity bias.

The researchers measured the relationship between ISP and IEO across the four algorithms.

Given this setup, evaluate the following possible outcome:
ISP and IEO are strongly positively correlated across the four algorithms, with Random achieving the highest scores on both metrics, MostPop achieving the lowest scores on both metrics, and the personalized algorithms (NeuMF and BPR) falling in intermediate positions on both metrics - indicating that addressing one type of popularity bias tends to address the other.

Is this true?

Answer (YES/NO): NO